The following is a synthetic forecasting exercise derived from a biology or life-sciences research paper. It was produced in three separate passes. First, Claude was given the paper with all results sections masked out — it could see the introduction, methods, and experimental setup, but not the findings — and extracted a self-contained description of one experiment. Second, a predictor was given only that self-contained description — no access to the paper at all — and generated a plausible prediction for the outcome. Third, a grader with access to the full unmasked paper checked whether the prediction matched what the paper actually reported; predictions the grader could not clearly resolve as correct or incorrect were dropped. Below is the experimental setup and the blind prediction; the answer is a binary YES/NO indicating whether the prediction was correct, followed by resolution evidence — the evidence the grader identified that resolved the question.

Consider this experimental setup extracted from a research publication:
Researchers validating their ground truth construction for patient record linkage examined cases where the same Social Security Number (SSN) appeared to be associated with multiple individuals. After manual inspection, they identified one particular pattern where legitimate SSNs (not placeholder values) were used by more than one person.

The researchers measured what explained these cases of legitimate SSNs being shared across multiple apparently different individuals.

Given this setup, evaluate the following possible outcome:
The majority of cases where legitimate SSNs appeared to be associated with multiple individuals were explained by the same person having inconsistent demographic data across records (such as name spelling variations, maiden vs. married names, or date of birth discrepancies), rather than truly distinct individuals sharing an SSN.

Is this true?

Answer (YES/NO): NO